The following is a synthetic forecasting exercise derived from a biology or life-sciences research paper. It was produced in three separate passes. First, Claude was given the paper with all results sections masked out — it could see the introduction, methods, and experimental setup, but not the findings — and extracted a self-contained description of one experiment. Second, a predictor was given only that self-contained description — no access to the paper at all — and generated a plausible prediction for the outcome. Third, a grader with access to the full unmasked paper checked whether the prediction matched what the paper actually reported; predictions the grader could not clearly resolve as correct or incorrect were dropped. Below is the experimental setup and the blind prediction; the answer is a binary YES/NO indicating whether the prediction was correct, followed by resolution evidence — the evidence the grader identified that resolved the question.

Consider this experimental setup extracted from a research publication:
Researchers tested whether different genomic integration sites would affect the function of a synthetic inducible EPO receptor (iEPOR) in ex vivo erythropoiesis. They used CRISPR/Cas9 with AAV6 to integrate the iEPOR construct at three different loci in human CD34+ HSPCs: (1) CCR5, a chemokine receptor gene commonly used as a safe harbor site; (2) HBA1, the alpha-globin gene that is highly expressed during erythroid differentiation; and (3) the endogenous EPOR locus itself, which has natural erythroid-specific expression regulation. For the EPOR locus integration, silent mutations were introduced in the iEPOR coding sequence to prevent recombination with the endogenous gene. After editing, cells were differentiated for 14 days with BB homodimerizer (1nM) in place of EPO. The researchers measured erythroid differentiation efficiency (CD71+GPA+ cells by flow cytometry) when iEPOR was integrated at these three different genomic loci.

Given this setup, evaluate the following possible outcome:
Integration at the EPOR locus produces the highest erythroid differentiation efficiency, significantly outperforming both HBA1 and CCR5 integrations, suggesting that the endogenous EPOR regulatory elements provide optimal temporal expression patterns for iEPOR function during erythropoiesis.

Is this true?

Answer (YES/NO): NO